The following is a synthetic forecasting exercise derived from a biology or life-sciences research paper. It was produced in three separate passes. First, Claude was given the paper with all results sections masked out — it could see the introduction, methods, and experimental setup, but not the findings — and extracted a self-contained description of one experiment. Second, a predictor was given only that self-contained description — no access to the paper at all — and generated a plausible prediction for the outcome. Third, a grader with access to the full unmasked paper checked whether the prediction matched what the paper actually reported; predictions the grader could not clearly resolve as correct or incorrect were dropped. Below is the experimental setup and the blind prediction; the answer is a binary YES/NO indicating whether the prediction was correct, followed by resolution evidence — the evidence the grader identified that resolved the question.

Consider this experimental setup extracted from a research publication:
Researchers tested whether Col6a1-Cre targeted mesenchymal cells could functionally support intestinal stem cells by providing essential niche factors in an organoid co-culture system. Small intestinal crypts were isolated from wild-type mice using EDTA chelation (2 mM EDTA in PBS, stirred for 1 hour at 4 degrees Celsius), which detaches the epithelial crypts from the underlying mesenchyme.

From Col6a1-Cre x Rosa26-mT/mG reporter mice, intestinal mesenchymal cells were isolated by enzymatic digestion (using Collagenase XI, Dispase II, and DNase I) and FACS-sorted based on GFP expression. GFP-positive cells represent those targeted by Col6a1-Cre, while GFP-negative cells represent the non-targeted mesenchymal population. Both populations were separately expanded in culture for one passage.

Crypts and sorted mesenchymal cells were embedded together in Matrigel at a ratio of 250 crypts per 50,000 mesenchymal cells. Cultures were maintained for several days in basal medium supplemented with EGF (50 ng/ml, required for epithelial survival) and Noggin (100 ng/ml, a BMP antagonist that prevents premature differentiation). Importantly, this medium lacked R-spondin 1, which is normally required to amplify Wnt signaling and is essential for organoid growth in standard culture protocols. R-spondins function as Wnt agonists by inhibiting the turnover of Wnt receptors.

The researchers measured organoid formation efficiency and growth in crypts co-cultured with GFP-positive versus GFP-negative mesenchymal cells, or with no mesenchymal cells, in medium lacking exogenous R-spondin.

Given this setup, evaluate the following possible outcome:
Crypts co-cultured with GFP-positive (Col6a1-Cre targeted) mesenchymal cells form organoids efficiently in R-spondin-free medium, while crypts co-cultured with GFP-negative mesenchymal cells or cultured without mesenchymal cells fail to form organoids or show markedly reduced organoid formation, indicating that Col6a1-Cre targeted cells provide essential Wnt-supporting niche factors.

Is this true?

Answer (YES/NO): NO